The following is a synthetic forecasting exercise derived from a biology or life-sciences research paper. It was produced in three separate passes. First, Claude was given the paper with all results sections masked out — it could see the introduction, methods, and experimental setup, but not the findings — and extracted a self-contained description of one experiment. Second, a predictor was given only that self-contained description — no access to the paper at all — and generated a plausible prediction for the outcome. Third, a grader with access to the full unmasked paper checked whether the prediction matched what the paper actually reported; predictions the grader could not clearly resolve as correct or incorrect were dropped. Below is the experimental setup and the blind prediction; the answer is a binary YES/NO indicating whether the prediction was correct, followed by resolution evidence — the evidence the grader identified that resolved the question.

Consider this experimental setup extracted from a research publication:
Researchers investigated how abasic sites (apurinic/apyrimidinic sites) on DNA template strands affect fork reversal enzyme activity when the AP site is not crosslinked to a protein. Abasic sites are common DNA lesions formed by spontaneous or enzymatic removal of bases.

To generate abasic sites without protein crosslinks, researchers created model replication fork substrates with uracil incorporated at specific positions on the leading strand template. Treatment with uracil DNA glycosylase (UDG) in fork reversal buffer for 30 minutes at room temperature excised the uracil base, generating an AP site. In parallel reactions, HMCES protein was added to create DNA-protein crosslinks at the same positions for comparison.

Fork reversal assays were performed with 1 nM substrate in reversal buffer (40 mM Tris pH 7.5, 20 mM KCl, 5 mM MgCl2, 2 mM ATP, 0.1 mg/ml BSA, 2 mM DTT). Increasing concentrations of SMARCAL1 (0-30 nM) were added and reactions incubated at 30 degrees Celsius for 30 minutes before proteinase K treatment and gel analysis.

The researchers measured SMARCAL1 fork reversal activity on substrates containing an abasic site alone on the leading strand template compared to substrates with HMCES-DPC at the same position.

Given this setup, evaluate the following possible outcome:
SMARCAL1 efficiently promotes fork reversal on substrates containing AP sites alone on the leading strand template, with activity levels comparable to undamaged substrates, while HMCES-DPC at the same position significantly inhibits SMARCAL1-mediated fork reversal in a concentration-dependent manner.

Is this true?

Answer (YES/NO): YES